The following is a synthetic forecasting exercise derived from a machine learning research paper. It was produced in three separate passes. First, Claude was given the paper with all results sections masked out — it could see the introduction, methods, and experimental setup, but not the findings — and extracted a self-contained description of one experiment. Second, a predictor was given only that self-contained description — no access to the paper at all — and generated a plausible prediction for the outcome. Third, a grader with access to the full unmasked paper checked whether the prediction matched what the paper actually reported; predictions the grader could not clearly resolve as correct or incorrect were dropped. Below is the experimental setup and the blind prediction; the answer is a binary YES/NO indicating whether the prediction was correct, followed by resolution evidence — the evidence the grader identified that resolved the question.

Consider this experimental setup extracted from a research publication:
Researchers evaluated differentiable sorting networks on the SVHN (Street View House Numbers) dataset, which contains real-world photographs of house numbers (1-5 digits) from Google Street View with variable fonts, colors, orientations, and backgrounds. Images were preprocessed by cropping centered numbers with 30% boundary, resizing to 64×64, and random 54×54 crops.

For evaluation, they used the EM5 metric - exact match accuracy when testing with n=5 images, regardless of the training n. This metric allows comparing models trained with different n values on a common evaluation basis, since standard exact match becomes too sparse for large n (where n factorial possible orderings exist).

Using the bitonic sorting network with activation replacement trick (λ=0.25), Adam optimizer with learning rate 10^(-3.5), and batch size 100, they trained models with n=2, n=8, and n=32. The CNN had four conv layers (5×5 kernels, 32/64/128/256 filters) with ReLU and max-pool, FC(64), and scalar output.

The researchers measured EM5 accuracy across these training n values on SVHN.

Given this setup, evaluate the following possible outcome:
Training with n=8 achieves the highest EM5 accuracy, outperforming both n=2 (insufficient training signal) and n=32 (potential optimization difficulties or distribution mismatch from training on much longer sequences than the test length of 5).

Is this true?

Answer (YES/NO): NO